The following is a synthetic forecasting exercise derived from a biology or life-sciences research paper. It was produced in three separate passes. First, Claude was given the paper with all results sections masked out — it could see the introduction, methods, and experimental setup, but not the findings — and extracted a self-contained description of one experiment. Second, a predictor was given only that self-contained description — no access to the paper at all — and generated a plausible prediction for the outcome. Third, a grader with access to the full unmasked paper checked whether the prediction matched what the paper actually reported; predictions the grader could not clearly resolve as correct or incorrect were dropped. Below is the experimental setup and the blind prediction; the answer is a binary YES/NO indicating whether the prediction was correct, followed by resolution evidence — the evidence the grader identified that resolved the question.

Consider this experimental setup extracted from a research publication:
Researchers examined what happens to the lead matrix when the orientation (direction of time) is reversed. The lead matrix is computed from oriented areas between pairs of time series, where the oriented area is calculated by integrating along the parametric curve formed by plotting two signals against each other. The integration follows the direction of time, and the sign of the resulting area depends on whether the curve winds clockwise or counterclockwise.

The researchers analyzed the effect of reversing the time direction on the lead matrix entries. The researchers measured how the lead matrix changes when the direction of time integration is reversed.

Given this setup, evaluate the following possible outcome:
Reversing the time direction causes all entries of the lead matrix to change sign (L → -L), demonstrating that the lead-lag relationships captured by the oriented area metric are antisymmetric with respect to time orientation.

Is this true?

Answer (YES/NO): YES